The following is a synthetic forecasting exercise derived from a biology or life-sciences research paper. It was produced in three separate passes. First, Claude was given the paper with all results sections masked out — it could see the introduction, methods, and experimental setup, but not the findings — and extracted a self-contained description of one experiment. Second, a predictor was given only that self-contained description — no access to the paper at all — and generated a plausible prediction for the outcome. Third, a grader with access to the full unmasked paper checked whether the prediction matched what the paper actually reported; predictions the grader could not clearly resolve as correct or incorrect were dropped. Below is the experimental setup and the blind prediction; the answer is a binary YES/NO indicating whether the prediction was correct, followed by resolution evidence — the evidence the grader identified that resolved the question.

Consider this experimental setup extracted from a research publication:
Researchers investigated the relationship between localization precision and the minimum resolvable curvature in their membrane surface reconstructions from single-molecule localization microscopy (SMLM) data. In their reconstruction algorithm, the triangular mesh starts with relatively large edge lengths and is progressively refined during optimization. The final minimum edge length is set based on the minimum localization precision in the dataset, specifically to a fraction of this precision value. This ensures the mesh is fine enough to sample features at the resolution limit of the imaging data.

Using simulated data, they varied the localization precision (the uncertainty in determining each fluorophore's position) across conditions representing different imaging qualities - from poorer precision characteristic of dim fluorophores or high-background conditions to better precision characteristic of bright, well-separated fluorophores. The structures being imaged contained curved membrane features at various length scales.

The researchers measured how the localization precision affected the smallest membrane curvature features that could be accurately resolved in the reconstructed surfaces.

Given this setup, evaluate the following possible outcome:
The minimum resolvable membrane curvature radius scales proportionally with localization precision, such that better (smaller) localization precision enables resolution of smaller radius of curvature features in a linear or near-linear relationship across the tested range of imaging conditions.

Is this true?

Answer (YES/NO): YES